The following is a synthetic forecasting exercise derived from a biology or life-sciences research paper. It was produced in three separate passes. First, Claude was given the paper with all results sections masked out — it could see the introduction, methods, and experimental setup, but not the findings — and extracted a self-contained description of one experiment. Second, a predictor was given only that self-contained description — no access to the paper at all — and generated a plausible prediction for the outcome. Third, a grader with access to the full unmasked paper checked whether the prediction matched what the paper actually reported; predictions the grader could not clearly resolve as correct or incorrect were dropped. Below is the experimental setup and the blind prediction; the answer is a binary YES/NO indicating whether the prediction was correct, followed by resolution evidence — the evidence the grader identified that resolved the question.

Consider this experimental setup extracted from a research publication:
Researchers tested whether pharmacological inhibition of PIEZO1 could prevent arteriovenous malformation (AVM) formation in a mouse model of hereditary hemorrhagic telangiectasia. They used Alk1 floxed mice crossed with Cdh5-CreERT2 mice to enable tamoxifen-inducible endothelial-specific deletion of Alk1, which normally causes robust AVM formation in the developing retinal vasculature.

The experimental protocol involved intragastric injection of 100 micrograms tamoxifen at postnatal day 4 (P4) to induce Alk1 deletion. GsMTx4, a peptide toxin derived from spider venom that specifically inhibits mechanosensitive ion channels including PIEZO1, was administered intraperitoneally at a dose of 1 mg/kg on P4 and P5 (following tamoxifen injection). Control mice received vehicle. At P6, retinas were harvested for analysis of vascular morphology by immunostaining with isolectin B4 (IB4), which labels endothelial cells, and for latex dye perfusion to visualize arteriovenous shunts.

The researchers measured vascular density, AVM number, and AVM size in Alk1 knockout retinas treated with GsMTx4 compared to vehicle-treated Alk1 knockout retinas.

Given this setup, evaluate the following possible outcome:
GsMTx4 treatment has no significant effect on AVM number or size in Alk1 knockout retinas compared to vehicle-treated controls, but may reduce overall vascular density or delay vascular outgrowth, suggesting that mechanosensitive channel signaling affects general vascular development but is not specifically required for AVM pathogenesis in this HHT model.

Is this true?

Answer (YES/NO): NO